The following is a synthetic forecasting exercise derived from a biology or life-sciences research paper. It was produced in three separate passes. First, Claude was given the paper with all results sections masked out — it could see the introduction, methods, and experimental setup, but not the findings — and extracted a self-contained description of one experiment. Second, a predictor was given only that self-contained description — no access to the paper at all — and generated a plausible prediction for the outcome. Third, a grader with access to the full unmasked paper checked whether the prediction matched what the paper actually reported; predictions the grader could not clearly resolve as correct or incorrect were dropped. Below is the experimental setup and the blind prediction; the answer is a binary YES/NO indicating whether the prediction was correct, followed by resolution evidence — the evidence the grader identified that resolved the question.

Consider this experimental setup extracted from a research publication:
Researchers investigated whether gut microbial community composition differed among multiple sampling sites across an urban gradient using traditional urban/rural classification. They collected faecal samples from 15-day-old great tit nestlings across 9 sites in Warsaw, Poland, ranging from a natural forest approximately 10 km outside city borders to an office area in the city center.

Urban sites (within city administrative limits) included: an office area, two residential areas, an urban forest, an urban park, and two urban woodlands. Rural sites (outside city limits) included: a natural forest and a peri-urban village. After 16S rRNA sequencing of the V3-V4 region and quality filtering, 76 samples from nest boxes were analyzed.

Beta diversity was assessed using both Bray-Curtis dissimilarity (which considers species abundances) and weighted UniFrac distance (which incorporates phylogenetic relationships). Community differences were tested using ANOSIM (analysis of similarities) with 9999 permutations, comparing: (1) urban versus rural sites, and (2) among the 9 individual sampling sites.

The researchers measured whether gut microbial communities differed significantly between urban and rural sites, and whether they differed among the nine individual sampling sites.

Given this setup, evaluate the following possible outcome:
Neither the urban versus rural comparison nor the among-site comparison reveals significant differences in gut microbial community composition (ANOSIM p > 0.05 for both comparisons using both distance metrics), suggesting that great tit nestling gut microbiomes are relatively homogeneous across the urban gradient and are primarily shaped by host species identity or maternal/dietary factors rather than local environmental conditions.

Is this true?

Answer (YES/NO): NO